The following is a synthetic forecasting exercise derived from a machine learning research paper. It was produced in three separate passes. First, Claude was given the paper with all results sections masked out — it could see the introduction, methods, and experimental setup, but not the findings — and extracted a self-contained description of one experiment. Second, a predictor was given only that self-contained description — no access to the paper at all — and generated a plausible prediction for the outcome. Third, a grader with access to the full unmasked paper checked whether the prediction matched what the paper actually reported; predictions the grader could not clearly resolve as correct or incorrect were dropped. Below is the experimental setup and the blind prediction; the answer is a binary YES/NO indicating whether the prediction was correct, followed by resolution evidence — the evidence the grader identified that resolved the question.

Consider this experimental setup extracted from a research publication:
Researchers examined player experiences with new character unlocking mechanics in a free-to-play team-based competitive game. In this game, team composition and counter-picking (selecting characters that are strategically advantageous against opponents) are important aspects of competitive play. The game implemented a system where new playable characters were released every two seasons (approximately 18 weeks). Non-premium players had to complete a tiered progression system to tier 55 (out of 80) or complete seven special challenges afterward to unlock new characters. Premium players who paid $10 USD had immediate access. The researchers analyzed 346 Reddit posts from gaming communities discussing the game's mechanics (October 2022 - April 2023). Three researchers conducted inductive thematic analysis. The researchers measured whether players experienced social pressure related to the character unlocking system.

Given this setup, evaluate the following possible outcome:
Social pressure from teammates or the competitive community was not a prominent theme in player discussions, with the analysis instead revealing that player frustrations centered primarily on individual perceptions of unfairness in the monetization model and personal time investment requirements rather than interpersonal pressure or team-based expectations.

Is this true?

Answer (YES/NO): YES